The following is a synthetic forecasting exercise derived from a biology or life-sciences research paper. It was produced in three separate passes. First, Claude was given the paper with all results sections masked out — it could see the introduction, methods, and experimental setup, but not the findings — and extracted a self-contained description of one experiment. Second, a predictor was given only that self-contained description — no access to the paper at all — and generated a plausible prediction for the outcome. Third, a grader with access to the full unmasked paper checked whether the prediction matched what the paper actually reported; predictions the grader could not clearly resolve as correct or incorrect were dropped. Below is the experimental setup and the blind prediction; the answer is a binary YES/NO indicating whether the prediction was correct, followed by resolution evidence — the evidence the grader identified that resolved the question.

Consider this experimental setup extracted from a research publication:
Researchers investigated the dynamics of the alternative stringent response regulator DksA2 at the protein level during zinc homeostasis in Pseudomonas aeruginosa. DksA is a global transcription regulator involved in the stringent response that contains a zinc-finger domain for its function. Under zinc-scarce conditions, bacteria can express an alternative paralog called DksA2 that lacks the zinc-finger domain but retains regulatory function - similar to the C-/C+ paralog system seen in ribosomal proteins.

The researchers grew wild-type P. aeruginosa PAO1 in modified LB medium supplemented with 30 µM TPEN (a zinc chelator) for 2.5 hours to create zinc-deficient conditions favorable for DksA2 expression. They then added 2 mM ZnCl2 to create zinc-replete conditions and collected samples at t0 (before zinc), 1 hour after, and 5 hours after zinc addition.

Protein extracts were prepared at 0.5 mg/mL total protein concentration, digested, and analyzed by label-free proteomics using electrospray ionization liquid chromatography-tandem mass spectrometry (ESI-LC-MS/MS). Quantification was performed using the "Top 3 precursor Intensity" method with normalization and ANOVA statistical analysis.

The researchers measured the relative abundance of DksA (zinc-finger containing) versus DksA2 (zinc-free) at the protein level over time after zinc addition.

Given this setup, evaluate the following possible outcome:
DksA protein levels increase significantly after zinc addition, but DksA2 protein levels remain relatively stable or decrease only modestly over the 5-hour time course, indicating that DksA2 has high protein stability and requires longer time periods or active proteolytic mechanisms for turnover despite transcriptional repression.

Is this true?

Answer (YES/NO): NO